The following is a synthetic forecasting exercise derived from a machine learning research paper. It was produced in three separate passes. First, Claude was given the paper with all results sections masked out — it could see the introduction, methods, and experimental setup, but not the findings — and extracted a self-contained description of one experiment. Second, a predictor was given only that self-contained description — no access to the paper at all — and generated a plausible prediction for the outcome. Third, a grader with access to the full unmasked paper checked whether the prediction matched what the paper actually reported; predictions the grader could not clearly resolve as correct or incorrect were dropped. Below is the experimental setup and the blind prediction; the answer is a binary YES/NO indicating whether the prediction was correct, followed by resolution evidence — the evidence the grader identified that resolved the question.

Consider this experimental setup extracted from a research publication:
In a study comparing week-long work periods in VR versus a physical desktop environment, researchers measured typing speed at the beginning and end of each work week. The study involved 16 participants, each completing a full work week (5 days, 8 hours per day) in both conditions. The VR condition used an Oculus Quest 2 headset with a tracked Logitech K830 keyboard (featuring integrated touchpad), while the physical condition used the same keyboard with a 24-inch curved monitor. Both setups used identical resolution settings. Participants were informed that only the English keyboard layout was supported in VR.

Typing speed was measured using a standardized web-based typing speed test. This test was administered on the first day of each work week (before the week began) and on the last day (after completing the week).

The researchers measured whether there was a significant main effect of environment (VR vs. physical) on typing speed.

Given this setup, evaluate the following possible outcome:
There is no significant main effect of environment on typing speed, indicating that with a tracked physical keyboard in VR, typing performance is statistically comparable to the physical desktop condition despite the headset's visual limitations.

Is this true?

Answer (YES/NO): NO